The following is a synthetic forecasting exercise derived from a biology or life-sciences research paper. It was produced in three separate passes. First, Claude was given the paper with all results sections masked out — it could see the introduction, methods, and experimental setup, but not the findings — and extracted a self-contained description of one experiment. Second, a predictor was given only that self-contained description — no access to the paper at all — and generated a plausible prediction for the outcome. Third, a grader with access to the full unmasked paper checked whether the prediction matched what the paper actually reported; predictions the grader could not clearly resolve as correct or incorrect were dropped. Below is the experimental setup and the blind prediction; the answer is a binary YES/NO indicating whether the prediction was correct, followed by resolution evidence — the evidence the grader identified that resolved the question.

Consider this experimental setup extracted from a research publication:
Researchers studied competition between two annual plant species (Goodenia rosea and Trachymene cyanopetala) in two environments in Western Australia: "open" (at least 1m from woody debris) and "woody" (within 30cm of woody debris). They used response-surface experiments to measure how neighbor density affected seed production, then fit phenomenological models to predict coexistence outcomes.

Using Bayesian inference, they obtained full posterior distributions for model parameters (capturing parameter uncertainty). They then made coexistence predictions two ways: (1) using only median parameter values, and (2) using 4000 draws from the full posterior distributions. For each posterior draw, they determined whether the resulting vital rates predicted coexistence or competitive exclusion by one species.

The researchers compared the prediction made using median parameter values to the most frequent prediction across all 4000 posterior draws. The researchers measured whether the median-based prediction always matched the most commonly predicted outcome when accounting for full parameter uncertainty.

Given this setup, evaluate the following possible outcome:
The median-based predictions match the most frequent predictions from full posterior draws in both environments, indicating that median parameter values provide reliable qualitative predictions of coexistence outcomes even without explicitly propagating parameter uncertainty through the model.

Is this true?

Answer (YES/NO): NO